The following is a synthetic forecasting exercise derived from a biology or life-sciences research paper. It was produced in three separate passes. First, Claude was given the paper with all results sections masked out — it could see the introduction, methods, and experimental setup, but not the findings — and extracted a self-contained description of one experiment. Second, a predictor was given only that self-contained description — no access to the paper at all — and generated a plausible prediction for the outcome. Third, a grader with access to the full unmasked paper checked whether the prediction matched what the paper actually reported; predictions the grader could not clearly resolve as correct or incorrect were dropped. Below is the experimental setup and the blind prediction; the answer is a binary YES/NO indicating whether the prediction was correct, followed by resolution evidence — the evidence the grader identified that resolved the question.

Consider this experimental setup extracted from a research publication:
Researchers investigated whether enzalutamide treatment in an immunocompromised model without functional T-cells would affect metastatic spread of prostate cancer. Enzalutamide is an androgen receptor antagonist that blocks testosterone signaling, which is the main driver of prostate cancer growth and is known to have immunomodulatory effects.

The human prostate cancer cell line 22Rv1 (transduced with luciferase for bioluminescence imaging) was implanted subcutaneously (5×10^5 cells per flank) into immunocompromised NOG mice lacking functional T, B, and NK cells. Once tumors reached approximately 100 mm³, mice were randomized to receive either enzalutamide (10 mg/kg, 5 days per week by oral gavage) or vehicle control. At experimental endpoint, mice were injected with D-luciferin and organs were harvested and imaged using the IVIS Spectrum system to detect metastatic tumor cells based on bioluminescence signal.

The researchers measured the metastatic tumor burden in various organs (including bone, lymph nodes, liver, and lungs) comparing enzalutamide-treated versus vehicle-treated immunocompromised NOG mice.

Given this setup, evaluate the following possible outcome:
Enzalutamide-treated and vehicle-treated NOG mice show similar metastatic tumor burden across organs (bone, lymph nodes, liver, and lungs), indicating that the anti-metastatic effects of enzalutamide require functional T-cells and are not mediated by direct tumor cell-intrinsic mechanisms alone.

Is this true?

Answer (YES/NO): NO